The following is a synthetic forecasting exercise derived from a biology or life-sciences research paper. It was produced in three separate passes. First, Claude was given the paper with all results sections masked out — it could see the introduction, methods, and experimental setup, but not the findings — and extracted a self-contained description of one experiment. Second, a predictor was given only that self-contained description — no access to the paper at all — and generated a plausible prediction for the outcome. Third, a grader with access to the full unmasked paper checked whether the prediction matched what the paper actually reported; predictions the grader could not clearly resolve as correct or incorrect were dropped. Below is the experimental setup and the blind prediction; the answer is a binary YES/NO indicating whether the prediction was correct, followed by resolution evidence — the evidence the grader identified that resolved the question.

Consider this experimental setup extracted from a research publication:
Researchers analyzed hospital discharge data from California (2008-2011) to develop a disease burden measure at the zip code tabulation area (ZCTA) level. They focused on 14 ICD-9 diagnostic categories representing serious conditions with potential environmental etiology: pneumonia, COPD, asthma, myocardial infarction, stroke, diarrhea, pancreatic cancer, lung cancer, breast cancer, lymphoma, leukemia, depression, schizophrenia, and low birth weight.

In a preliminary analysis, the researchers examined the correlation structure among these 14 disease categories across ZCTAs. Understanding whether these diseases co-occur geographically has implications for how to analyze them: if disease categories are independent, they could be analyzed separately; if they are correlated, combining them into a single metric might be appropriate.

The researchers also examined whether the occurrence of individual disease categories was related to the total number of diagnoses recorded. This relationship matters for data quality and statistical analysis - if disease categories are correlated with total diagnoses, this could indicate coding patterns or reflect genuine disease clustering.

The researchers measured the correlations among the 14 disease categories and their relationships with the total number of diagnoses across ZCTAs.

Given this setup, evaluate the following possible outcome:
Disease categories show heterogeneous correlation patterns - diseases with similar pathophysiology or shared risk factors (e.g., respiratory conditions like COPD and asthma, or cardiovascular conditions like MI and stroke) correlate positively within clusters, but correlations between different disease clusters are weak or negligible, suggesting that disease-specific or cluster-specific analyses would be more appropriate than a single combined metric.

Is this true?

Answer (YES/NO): NO